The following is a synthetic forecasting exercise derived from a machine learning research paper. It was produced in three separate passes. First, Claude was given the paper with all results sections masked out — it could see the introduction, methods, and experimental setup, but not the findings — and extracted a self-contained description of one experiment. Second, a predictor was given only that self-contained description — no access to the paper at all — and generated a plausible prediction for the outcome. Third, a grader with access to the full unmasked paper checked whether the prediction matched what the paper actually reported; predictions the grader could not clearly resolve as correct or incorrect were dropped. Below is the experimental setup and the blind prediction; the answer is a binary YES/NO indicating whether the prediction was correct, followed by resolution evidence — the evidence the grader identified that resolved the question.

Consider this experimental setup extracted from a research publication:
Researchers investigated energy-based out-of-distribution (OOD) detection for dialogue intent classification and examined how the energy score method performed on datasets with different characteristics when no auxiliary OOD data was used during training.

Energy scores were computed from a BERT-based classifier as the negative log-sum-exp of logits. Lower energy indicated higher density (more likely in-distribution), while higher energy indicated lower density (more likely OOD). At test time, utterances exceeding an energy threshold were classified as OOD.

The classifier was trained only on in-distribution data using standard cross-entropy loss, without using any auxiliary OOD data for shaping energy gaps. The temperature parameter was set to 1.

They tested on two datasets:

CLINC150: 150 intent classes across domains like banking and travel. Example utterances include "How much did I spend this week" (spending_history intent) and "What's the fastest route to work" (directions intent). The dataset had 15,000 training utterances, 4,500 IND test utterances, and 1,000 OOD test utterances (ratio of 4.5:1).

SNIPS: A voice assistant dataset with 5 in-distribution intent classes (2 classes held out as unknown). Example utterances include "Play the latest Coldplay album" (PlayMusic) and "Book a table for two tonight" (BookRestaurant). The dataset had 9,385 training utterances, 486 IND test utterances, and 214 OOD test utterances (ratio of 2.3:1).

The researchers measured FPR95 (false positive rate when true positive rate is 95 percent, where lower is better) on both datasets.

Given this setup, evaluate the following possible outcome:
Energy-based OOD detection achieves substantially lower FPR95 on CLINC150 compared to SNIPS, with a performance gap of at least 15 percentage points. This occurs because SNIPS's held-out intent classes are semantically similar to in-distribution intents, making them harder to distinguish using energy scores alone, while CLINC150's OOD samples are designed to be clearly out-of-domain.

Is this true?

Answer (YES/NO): YES